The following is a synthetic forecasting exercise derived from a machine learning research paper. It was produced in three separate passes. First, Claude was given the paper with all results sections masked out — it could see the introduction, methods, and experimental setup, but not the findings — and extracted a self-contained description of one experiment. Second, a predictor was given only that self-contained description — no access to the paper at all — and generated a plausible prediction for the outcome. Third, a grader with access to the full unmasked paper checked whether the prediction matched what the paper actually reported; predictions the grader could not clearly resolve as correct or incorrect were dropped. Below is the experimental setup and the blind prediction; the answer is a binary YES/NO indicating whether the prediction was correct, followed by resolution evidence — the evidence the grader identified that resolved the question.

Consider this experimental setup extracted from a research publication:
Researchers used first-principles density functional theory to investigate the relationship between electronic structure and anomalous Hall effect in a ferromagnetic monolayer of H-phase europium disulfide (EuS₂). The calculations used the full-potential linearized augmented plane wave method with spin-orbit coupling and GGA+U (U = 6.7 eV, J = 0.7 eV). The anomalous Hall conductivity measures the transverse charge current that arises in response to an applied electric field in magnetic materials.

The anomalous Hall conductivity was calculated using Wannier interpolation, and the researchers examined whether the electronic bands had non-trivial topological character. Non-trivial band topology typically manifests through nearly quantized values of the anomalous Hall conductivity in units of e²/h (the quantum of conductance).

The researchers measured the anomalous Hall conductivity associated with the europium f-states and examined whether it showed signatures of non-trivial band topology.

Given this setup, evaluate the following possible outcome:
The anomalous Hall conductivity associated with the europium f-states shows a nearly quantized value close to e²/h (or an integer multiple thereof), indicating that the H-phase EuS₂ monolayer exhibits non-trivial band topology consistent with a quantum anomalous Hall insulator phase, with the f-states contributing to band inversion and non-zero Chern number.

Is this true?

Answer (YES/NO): YES